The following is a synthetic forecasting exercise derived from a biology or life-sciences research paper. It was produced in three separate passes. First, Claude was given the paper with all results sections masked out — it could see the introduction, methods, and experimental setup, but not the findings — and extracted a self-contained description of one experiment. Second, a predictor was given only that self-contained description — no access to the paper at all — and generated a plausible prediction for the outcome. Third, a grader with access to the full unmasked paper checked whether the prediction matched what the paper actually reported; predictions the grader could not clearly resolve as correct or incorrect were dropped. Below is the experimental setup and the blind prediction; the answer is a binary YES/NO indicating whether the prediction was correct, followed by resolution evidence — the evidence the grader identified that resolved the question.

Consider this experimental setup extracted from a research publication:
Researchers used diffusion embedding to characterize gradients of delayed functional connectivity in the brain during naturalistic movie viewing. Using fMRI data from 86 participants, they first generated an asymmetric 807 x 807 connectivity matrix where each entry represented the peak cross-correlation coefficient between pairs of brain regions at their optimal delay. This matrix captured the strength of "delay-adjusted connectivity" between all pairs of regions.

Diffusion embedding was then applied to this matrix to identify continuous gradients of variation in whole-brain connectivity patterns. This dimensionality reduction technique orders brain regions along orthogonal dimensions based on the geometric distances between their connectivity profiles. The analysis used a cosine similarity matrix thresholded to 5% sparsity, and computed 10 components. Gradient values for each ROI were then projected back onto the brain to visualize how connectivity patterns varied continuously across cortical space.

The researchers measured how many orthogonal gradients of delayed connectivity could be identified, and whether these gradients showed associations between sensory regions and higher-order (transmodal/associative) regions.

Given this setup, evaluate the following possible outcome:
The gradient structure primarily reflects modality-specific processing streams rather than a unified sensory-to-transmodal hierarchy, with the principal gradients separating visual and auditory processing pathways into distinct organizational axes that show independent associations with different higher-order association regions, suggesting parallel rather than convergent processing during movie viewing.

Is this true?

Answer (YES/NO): YES